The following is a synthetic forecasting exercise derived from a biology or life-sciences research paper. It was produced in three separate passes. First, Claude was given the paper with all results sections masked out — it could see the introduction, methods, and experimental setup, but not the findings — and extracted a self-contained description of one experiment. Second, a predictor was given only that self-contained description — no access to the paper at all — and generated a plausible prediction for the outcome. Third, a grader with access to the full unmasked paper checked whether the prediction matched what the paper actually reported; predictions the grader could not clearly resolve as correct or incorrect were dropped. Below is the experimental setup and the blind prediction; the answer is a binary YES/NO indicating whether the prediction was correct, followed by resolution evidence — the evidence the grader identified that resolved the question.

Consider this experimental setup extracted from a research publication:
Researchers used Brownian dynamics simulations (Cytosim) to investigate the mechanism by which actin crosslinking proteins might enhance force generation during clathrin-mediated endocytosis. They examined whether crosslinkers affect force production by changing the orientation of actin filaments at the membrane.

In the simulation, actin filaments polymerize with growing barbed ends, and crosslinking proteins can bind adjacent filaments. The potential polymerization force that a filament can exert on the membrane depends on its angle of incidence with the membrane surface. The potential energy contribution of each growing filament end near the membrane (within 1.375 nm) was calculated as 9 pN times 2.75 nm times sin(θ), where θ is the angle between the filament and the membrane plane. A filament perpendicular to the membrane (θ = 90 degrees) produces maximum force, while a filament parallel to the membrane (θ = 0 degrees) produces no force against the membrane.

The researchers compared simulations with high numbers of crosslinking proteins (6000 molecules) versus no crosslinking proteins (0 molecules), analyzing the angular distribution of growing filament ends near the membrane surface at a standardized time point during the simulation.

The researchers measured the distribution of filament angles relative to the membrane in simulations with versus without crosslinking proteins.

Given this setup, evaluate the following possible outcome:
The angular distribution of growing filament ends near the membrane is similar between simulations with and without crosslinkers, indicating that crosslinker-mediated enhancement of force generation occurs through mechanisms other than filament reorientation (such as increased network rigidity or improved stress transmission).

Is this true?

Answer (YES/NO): YES